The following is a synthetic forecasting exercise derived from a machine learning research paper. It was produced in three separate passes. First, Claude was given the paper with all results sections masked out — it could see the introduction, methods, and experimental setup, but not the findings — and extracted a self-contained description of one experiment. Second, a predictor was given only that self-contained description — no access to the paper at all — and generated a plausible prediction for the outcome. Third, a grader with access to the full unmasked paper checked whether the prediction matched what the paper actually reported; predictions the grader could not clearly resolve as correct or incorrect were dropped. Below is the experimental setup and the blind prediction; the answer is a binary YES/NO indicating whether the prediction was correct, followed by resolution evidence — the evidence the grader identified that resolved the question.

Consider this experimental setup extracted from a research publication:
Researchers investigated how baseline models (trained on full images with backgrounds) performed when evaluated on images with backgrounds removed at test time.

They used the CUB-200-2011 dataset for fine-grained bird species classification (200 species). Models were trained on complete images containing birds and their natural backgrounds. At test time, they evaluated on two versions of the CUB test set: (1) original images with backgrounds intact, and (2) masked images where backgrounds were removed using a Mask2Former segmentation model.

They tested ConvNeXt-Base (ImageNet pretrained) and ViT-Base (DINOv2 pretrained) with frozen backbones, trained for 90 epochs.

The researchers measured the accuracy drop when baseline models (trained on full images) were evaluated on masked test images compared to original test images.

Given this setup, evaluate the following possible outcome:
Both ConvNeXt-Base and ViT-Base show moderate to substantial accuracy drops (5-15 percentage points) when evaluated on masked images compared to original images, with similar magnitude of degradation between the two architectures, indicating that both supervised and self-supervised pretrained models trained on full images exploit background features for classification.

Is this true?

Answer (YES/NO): NO